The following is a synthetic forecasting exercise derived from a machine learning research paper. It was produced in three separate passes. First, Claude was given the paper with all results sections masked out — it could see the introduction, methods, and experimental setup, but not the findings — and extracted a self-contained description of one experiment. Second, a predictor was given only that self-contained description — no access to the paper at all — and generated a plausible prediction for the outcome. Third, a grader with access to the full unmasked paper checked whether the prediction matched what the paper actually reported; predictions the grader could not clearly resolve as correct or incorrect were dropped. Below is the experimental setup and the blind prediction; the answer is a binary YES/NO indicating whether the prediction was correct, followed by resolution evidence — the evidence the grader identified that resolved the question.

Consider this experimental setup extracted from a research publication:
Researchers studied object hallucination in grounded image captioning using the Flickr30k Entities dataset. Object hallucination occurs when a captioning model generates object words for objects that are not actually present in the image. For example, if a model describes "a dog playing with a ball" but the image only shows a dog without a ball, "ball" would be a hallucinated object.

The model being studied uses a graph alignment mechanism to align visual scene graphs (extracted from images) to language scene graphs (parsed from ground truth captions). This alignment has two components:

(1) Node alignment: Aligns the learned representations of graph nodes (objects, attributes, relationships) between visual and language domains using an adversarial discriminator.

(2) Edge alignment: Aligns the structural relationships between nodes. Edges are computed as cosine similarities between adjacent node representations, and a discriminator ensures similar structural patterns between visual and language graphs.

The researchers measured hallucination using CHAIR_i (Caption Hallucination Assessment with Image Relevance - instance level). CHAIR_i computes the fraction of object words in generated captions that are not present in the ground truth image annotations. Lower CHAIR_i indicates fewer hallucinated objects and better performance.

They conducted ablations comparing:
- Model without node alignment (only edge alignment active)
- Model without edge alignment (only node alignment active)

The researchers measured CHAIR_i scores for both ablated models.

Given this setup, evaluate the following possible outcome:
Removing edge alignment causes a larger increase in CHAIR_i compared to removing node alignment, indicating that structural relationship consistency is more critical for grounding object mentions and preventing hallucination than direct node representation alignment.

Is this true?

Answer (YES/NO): NO